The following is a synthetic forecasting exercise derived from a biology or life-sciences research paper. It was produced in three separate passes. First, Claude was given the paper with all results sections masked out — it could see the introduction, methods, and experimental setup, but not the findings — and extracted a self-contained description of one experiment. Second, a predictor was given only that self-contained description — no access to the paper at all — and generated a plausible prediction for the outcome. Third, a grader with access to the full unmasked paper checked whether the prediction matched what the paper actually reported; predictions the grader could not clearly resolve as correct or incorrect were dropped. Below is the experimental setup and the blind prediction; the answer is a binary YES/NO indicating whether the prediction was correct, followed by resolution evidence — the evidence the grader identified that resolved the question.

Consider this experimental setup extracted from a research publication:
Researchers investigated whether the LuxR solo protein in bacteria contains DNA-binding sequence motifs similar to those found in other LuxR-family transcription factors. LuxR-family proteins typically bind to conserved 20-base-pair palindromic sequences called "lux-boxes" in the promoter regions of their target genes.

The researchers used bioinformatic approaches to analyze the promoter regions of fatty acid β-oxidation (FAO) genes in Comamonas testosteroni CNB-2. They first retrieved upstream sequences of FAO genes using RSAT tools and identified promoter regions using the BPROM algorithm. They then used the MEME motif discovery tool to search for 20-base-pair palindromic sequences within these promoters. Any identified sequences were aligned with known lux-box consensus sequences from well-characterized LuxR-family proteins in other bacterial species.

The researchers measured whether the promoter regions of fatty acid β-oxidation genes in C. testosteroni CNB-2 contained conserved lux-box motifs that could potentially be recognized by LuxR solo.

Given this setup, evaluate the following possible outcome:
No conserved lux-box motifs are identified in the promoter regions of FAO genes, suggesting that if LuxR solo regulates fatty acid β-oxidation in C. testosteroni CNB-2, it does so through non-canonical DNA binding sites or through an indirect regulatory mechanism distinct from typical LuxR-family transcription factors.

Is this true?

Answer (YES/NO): NO